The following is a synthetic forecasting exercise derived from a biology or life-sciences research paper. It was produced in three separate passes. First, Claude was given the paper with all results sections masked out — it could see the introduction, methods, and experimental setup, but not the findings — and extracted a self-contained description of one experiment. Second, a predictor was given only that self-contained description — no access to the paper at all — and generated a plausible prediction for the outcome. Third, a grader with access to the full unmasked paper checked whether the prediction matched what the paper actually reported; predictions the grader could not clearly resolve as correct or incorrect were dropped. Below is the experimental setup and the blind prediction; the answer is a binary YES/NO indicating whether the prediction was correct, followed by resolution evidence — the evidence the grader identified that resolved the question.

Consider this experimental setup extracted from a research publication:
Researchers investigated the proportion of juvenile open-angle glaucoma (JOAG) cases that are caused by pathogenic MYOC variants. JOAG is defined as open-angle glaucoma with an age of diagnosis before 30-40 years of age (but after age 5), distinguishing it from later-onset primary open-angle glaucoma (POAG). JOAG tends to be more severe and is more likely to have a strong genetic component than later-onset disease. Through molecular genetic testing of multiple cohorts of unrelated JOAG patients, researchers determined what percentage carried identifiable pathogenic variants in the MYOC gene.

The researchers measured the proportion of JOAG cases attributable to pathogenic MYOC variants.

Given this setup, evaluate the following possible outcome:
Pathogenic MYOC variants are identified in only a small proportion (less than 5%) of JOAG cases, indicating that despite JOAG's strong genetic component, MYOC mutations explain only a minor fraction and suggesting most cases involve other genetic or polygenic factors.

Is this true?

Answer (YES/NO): NO